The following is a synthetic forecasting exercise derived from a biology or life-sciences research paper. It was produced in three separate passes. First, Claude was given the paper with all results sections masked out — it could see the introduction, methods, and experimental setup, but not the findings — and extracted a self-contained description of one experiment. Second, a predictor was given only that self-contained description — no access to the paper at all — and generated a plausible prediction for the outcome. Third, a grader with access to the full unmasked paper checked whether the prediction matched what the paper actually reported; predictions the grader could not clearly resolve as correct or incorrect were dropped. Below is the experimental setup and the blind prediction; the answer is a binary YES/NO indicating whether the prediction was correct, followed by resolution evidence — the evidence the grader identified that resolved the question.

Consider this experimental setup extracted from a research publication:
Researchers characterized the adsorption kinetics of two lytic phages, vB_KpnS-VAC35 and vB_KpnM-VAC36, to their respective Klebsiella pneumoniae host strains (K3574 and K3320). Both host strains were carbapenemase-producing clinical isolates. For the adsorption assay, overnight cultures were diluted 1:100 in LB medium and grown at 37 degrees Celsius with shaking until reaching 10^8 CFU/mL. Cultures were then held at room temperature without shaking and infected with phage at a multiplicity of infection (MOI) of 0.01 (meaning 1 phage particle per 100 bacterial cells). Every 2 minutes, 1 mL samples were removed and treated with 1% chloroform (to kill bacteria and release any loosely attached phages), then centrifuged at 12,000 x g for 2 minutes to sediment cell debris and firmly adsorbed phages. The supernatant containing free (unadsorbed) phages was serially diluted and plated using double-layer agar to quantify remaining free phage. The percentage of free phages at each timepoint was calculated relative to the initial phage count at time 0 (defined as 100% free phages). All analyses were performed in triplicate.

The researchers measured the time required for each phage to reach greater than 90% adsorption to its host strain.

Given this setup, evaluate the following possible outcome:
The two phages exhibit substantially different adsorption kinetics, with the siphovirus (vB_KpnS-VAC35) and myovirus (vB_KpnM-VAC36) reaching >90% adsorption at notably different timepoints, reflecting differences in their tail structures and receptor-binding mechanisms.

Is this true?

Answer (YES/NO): NO